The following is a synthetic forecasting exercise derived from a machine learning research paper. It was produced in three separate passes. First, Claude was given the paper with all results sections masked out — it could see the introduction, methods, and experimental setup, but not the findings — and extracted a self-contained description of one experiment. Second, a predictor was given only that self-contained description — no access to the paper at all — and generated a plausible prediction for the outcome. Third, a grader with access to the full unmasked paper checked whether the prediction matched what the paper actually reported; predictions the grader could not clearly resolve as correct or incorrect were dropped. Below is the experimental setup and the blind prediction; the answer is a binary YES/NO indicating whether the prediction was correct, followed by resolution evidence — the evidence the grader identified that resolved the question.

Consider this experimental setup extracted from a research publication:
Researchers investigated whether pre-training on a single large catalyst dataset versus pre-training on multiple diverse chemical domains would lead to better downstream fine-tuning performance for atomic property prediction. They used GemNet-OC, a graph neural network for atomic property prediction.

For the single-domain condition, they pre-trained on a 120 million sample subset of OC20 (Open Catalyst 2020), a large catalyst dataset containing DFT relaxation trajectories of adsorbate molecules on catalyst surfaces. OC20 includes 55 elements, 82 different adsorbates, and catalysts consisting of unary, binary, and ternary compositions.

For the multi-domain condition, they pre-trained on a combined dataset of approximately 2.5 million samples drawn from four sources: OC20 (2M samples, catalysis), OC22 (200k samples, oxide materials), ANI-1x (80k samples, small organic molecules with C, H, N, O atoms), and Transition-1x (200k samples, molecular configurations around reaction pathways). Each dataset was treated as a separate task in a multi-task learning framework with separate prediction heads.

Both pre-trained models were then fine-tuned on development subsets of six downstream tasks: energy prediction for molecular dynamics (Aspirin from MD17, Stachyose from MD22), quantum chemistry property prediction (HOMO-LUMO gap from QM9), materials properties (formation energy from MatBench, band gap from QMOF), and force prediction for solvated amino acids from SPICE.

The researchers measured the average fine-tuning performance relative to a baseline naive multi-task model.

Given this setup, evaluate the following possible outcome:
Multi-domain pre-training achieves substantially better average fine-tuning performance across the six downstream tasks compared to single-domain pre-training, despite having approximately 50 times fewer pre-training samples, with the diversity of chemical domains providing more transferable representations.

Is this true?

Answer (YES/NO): YES